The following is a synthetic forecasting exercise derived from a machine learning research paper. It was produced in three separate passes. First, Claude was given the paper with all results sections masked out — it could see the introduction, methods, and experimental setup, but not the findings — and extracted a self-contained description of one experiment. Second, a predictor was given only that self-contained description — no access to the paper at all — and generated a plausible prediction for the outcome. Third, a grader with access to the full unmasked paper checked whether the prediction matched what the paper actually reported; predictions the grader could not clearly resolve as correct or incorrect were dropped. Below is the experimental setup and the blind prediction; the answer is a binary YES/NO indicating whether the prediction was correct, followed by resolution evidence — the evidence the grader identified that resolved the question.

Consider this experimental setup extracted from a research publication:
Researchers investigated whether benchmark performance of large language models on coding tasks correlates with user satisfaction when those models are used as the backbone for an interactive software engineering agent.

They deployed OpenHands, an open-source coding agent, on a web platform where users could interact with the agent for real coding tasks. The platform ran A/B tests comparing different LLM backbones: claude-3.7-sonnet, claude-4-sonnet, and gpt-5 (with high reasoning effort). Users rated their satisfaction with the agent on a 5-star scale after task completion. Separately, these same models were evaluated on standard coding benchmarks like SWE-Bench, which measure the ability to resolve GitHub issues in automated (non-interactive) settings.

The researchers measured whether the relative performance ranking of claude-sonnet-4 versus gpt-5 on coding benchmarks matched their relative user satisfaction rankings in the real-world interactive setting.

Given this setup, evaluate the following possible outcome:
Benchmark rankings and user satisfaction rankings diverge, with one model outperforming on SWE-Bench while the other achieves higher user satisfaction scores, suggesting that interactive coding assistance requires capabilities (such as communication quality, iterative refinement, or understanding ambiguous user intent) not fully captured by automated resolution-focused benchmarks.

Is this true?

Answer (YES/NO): YES